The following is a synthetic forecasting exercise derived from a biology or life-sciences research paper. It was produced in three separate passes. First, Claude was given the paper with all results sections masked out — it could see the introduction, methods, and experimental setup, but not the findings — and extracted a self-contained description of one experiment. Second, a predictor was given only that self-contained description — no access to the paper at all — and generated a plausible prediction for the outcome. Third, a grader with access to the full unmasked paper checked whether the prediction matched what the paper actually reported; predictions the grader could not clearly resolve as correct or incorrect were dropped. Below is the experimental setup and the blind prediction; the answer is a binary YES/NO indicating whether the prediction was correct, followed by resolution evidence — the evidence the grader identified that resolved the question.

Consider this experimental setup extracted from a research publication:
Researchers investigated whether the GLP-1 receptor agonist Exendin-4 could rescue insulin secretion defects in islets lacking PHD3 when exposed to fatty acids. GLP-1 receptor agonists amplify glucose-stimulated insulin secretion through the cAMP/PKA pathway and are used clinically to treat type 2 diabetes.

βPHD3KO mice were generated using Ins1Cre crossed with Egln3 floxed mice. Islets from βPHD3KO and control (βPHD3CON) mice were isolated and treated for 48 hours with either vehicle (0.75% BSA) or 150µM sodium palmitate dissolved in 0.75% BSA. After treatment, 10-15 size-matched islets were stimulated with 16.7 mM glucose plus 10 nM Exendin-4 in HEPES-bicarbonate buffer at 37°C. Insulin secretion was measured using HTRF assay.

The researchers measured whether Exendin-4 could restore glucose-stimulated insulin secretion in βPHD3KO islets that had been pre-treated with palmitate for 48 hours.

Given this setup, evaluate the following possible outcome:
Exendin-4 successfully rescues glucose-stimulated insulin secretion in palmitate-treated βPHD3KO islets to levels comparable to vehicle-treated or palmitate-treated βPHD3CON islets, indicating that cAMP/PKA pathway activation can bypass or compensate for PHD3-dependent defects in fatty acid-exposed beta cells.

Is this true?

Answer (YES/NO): NO